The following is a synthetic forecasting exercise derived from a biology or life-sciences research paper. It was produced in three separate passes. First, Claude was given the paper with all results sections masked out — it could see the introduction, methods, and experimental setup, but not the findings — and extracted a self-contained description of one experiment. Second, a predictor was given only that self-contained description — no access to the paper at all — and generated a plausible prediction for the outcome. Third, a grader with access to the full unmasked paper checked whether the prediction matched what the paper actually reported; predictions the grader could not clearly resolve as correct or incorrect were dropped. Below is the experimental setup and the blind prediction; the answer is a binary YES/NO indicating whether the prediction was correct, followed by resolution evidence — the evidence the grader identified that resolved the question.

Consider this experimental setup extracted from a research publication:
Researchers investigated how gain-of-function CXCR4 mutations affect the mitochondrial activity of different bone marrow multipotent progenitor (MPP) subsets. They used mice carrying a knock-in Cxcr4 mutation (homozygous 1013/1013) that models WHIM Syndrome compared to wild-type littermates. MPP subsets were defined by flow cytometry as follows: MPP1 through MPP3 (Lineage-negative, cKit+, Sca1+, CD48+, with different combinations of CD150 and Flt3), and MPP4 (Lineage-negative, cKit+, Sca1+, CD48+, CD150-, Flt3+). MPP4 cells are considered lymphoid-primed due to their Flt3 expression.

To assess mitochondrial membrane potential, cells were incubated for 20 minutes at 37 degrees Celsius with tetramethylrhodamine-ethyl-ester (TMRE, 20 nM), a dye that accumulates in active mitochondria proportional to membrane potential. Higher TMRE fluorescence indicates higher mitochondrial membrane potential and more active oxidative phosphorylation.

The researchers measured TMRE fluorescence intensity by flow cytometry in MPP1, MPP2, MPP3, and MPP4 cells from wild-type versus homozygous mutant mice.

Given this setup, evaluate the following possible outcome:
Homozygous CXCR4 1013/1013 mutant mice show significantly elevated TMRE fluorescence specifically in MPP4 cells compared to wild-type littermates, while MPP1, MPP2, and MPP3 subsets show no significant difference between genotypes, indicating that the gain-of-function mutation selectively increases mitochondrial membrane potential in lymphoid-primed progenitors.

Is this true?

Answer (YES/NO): NO